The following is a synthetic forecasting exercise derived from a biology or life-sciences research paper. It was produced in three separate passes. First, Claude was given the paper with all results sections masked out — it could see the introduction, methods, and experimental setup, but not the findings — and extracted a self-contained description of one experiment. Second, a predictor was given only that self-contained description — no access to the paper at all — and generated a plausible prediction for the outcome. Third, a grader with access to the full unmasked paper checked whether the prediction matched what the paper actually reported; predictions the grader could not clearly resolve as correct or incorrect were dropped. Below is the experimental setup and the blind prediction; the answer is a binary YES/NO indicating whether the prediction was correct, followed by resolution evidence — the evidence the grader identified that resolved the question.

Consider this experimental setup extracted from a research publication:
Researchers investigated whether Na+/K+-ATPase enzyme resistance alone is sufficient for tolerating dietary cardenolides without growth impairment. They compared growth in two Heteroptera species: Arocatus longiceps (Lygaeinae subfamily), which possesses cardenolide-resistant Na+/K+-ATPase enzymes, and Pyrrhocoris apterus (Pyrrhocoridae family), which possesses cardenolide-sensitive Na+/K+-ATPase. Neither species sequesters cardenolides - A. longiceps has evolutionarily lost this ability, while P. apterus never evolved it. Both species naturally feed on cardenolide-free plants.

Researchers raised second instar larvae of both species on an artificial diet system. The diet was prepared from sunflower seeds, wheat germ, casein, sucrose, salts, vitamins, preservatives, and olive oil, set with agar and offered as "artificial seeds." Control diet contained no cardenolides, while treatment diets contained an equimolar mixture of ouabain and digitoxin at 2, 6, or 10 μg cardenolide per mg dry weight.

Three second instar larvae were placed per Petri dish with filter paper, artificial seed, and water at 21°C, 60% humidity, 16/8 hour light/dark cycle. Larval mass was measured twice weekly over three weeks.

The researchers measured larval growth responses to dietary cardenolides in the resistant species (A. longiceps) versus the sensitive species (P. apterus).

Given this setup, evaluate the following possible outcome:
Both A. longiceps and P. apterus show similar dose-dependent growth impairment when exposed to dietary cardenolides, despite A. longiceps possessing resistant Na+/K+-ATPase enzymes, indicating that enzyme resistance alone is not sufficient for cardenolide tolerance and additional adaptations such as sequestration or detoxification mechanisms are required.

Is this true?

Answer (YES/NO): NO